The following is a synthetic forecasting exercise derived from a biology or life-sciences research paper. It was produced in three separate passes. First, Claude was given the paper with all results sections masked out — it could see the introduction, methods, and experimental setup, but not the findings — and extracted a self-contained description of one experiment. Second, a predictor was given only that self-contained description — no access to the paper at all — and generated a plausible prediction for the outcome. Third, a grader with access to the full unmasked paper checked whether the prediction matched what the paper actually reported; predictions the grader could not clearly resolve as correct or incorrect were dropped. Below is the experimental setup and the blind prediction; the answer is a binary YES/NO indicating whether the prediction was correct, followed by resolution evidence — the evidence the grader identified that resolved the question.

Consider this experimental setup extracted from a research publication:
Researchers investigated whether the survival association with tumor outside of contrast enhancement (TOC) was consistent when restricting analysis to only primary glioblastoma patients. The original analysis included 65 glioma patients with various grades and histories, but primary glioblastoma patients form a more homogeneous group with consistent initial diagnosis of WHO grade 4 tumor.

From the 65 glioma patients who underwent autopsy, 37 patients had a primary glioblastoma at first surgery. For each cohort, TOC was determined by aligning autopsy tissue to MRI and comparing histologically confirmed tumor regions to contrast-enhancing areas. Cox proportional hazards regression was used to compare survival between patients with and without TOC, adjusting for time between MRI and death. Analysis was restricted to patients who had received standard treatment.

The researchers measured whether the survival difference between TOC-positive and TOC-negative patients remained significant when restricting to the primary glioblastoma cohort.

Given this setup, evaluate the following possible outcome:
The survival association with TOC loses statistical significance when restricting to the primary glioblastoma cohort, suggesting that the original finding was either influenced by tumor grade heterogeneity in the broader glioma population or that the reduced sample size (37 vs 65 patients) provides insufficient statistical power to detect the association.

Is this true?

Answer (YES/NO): NO